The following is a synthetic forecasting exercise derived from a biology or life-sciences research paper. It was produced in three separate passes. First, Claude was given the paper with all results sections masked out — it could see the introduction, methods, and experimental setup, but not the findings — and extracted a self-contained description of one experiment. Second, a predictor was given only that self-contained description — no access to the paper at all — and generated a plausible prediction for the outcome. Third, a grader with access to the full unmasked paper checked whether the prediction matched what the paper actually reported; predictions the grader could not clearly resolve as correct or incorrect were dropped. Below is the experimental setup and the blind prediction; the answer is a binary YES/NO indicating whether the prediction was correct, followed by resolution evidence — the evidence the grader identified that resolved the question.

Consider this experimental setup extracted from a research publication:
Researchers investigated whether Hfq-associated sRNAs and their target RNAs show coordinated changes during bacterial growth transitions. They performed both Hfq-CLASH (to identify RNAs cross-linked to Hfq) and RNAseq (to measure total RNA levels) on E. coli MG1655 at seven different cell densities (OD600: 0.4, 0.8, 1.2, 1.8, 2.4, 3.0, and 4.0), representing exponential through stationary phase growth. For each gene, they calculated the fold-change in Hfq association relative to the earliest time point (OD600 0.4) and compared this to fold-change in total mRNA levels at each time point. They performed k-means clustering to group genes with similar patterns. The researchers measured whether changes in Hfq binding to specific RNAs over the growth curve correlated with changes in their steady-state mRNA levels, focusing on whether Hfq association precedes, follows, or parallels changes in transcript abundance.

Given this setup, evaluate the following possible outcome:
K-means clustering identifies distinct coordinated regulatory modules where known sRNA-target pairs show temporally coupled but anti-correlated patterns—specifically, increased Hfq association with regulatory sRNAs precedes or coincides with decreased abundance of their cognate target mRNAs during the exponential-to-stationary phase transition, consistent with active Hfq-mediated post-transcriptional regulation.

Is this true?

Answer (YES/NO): NO